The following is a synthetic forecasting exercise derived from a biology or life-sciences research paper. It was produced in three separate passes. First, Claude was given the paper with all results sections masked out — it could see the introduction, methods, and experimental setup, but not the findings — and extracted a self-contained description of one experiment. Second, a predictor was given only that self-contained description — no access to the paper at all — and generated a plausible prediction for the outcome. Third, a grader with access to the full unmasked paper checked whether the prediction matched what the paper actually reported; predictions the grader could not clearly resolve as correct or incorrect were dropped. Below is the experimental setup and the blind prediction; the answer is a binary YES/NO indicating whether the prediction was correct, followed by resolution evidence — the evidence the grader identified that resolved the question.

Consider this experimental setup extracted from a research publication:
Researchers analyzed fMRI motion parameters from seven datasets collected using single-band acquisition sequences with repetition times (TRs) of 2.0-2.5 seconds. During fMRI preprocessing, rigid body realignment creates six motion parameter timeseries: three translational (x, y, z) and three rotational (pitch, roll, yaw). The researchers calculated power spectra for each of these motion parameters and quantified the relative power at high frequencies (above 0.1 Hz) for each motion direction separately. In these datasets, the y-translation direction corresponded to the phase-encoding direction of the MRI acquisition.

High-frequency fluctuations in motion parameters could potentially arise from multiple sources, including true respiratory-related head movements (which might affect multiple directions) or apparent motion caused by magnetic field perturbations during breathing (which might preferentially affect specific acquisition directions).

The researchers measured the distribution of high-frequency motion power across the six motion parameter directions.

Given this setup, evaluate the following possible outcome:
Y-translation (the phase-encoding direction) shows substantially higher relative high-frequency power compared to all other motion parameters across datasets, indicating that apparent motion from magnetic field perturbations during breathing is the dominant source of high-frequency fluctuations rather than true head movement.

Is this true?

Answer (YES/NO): YES